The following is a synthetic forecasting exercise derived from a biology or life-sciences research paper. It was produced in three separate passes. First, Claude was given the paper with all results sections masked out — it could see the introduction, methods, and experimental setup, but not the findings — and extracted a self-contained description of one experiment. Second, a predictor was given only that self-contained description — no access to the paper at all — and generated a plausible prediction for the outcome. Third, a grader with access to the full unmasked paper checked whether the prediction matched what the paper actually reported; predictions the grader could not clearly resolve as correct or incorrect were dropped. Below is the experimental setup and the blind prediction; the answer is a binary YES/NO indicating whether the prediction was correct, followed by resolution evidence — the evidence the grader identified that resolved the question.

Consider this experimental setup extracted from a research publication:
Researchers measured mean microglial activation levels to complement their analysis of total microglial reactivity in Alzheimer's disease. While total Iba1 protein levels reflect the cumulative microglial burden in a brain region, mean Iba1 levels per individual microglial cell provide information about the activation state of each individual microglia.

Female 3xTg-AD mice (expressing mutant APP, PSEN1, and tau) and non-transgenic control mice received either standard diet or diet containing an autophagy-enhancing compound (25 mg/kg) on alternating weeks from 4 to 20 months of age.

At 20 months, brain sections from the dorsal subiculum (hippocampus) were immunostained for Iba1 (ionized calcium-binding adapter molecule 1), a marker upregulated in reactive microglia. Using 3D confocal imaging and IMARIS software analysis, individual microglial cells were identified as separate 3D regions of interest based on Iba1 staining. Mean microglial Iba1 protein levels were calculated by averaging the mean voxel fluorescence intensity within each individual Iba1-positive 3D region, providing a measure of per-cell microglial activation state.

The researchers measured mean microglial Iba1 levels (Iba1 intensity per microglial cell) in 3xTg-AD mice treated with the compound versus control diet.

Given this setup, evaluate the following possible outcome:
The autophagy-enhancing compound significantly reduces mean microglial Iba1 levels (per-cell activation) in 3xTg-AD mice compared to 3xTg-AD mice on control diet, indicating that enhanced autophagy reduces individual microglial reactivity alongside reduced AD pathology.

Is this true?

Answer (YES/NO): NO